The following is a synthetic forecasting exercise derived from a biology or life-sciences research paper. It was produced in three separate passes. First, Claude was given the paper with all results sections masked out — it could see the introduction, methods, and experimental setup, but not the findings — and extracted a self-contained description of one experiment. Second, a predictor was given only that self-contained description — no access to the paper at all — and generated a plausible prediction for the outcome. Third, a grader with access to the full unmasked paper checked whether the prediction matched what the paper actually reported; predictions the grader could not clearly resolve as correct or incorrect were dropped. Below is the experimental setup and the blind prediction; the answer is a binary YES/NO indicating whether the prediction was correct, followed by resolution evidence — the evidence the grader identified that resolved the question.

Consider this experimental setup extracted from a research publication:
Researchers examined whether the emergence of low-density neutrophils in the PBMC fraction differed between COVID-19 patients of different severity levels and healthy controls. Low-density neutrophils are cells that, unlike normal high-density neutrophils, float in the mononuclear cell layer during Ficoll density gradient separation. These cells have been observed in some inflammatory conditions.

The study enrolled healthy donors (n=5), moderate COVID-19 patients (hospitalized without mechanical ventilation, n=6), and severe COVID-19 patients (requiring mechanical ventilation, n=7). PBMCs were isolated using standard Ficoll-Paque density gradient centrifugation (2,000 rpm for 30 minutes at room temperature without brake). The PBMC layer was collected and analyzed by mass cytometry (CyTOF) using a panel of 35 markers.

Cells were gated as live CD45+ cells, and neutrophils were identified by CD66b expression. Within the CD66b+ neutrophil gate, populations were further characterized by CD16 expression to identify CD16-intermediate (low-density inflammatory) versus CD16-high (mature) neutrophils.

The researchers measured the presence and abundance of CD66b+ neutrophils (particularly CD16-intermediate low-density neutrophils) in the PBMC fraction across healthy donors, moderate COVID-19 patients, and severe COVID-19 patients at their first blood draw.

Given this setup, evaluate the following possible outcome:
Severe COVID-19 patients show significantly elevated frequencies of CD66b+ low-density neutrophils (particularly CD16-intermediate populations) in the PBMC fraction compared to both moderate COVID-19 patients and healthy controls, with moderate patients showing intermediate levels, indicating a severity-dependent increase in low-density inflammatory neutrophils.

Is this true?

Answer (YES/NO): YES